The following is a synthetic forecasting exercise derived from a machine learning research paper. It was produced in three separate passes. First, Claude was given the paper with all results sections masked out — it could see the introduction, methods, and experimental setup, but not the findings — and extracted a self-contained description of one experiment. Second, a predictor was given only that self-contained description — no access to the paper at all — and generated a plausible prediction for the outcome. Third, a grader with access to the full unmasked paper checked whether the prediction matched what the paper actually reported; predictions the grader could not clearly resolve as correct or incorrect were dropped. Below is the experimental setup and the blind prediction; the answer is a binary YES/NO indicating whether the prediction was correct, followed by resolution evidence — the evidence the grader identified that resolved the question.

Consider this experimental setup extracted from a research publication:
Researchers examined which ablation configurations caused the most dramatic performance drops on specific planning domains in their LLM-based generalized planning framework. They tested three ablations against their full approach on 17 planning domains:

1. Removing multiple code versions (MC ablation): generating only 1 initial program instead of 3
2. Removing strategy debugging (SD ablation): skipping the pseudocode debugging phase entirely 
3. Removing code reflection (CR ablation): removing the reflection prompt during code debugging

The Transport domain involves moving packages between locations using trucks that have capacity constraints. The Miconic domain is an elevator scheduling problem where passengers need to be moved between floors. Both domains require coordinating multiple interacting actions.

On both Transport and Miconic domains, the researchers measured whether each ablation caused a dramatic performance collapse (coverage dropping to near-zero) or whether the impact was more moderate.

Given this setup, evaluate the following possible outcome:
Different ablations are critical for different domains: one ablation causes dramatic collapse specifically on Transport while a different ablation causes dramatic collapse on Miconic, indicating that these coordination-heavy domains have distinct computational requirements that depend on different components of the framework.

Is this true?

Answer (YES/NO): NO